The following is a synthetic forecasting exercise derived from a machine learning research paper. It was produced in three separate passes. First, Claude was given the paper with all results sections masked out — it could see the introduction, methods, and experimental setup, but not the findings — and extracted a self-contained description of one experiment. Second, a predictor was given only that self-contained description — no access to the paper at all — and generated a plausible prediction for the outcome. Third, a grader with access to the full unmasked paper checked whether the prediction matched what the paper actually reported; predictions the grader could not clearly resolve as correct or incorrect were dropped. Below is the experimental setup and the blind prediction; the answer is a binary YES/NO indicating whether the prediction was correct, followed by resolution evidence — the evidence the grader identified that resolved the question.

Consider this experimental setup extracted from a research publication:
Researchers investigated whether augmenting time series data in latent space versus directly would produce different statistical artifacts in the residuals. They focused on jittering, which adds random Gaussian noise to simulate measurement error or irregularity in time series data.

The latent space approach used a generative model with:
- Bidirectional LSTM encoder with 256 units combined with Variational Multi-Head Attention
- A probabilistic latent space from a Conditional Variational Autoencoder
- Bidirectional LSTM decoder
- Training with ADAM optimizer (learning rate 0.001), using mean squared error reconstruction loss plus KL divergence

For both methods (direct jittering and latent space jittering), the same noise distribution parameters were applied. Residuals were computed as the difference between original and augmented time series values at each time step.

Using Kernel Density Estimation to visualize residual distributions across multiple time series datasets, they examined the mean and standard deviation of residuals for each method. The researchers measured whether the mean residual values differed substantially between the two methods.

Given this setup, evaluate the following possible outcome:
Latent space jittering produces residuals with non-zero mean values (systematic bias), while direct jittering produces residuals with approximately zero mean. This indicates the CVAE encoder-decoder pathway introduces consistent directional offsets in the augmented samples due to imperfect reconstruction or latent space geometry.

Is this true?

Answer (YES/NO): NO